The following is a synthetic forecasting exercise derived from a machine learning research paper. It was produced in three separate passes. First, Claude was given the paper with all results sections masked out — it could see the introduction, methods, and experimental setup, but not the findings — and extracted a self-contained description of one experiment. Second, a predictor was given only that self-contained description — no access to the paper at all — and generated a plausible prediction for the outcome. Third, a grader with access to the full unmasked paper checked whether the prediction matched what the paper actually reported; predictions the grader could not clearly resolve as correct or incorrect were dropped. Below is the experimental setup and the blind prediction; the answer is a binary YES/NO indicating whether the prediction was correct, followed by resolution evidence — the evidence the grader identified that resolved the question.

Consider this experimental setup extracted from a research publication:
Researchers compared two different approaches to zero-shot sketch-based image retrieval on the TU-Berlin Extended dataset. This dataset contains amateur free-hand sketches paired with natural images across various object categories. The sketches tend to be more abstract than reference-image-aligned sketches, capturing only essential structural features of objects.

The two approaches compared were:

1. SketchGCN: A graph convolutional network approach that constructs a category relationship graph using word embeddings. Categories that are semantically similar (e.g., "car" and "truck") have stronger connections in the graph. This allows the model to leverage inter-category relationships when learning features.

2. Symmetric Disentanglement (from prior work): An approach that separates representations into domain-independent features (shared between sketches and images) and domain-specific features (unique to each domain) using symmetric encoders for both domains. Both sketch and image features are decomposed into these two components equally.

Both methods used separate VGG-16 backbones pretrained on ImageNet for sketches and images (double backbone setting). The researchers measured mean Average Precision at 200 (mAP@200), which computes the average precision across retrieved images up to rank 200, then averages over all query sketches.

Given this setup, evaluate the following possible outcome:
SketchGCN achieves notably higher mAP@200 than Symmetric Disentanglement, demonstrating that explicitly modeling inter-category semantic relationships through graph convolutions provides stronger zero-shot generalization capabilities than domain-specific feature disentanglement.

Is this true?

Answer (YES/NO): YES